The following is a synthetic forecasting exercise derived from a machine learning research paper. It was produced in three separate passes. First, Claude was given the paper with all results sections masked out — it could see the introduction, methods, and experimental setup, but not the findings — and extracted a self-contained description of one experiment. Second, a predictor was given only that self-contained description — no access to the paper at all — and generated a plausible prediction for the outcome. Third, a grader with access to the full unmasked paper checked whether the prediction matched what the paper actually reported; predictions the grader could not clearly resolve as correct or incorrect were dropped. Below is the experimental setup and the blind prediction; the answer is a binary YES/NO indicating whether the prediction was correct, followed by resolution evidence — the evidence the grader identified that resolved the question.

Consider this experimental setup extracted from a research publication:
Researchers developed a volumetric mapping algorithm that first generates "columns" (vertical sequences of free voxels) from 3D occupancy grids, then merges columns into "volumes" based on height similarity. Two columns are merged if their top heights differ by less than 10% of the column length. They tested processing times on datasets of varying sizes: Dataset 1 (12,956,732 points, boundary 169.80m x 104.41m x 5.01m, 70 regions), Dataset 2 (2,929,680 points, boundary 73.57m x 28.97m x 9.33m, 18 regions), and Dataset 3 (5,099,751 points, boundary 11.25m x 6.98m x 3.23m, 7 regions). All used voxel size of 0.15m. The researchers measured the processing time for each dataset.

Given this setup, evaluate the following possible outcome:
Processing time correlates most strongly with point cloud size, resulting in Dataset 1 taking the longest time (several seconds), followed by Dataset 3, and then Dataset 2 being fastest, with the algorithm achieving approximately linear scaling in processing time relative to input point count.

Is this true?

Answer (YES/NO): NO